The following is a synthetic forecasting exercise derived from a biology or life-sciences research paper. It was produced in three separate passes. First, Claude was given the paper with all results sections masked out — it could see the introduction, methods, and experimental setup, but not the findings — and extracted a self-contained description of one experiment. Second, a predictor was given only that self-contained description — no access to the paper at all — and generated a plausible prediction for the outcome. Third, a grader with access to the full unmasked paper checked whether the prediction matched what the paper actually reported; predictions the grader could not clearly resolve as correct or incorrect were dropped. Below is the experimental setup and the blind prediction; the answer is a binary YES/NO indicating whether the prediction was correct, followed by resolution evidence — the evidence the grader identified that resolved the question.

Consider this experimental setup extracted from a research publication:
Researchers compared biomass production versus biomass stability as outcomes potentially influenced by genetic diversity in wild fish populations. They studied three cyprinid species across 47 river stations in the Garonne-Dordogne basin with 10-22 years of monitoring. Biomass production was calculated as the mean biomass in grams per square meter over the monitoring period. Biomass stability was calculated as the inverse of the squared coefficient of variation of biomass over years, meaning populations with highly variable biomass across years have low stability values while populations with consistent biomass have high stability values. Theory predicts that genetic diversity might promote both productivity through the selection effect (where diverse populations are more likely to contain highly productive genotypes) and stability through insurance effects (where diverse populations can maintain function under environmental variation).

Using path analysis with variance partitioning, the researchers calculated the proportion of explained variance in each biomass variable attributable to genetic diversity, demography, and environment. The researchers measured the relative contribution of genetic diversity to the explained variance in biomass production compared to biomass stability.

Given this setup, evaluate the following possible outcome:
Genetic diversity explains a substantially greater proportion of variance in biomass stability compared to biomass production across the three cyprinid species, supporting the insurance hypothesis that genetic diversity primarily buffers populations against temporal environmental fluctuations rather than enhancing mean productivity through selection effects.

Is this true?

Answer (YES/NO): YES